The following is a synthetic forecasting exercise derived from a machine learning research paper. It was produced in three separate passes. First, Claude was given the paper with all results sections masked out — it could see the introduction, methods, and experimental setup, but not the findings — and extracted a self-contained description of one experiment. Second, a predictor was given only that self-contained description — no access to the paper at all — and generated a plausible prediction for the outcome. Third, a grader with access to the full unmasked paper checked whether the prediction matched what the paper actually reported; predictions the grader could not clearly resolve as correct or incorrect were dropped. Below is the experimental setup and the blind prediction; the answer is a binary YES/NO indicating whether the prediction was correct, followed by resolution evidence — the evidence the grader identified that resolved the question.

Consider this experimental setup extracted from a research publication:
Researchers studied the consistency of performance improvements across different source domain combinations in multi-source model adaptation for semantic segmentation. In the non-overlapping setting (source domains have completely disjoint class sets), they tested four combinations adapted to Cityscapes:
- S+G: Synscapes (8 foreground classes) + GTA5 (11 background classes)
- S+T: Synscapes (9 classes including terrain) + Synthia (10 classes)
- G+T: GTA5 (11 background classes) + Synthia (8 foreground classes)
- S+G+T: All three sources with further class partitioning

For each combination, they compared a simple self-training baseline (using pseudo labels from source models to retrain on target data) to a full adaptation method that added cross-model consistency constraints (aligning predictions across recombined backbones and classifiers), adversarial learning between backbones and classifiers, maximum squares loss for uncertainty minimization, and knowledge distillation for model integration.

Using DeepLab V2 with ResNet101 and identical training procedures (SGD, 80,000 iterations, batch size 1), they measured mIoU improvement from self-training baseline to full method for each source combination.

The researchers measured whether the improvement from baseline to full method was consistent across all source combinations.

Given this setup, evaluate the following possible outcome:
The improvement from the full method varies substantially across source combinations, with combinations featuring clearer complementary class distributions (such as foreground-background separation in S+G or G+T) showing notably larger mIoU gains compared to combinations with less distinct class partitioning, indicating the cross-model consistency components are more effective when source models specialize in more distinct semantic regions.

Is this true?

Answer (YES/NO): NO